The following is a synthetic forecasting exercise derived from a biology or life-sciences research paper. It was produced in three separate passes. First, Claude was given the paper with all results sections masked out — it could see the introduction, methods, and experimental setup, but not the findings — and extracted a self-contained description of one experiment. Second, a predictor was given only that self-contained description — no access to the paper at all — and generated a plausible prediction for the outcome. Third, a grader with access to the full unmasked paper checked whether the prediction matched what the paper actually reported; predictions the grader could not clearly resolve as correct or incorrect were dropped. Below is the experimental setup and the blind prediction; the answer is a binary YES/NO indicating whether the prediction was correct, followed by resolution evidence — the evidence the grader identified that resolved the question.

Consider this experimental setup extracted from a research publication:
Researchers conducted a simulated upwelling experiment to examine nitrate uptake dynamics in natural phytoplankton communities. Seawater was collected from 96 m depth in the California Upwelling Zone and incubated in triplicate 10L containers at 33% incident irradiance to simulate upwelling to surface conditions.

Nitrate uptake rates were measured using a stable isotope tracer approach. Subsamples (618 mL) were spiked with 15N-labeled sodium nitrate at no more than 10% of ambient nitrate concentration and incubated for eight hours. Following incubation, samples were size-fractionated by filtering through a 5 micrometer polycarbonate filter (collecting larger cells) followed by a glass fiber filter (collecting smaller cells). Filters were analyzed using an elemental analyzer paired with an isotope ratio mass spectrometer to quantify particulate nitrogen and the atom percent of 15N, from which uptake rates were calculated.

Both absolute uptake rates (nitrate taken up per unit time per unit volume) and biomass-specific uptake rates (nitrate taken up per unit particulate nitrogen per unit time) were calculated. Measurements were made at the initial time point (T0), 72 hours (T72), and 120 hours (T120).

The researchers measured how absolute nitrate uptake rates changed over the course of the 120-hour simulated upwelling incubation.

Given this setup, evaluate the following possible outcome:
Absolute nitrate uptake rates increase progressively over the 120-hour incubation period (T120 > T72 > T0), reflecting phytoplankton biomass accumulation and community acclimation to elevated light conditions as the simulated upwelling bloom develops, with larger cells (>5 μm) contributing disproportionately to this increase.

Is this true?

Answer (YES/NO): YES